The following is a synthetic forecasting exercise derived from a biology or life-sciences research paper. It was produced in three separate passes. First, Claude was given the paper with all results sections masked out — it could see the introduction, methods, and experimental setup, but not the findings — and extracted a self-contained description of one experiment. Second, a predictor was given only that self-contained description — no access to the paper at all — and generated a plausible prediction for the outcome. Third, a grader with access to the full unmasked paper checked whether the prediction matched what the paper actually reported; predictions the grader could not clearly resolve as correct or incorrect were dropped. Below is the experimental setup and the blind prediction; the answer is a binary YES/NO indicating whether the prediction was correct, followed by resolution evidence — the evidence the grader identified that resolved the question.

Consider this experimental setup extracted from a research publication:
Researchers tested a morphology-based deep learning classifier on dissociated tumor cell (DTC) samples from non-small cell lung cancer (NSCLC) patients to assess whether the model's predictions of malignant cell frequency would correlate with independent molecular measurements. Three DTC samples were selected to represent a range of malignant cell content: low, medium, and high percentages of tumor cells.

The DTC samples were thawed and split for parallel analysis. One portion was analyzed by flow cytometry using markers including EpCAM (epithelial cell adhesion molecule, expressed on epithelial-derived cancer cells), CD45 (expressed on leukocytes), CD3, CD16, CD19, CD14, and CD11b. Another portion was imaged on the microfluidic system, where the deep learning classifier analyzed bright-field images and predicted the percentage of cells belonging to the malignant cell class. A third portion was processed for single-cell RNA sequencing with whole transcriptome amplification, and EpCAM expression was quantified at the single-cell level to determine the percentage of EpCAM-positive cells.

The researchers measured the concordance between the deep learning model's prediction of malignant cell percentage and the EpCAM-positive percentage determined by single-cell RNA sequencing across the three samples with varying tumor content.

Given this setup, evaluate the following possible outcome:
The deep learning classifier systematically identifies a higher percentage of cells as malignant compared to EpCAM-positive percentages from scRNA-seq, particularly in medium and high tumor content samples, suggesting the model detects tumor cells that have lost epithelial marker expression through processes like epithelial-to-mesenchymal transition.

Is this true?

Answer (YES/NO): NO